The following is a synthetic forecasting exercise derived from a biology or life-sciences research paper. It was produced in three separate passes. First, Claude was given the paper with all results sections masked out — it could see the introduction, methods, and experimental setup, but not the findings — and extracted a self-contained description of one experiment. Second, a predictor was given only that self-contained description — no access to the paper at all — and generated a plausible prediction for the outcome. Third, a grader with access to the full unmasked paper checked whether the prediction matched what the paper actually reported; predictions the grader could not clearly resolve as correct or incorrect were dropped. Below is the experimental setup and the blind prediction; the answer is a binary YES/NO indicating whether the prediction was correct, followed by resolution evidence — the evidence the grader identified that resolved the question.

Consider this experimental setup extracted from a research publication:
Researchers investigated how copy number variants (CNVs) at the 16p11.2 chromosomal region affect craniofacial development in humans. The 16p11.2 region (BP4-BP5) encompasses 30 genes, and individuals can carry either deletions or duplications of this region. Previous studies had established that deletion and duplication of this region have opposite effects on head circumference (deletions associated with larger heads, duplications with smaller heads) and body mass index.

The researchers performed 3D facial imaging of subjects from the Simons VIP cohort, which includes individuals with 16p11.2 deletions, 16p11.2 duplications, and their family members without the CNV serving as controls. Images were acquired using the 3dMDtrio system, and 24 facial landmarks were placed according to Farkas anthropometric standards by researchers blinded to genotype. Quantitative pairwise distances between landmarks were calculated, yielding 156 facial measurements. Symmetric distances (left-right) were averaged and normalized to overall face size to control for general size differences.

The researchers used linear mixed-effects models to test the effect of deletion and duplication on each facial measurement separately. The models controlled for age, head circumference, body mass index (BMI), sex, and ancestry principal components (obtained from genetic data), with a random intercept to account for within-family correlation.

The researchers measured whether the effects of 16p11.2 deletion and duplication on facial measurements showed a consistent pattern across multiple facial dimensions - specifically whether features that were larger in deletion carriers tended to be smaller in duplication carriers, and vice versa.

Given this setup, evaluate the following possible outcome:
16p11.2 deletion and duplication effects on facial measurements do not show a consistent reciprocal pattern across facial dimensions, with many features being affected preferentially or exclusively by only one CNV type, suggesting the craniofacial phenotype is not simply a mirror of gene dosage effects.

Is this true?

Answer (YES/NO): NO